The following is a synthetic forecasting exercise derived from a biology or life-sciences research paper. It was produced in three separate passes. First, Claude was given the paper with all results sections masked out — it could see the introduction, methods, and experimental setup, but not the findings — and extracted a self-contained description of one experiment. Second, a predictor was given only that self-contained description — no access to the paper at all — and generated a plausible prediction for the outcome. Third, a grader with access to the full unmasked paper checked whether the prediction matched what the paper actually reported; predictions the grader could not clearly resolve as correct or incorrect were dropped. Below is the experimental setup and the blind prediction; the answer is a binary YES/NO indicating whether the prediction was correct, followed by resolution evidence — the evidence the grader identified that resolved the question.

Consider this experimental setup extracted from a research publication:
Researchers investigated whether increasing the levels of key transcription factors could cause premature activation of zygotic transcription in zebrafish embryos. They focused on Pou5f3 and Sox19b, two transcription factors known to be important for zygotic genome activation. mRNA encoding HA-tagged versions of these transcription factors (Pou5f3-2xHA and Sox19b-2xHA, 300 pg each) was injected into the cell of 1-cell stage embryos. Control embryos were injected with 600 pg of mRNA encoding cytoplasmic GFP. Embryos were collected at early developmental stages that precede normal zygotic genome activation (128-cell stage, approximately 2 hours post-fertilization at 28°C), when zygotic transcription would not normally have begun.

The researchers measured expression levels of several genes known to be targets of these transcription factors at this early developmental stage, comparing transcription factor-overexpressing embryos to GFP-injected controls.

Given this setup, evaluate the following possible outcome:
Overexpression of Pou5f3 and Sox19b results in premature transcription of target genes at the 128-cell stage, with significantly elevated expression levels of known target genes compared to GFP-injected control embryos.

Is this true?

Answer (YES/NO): NO